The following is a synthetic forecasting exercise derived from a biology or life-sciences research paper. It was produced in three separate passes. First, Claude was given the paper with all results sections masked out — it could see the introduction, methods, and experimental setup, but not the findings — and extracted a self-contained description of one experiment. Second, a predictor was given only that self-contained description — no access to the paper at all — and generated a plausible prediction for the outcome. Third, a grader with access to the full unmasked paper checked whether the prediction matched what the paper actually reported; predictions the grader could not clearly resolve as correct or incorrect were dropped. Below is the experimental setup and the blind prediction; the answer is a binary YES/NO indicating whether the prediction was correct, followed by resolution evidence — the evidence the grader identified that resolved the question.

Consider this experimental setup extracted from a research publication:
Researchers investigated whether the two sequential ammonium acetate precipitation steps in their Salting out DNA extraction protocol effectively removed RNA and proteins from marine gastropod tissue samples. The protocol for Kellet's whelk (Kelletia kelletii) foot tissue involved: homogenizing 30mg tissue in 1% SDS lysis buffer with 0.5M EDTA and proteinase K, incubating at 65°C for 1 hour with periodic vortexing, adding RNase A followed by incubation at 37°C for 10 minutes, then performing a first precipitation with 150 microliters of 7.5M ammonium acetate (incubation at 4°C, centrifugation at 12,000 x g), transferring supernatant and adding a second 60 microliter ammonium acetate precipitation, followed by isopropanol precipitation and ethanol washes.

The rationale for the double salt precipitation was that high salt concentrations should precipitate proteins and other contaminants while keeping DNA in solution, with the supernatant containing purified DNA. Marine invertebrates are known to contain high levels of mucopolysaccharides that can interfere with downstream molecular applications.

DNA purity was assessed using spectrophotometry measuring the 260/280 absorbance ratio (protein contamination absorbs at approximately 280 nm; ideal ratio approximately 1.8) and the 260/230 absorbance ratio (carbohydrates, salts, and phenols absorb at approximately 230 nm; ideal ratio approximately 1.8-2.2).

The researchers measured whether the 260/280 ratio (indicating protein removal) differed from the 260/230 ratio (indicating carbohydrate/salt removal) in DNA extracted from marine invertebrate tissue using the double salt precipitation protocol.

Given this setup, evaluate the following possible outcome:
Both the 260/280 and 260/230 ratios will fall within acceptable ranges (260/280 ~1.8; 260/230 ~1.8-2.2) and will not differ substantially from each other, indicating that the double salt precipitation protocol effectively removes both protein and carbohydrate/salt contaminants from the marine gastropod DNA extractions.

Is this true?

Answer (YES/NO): NO